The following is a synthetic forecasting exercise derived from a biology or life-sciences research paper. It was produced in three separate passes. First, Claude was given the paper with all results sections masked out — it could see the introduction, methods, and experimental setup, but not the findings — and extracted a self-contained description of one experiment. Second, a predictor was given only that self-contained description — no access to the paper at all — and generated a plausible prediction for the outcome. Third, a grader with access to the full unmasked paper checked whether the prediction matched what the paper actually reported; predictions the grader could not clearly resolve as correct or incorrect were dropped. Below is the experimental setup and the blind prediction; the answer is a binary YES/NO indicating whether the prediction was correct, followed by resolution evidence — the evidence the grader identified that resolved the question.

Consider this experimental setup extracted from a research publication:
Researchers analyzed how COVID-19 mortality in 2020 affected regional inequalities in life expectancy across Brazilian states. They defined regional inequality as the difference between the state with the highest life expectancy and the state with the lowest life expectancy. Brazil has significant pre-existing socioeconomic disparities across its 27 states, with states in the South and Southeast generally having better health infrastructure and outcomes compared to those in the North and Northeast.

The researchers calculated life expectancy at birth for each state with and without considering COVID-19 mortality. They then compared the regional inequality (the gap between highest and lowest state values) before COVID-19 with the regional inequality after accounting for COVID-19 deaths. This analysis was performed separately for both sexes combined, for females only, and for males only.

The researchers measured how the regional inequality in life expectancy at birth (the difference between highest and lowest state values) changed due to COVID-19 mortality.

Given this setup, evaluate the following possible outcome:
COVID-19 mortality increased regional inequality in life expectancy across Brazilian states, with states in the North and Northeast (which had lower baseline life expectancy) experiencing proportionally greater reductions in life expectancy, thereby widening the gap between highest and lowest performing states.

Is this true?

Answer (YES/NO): NO